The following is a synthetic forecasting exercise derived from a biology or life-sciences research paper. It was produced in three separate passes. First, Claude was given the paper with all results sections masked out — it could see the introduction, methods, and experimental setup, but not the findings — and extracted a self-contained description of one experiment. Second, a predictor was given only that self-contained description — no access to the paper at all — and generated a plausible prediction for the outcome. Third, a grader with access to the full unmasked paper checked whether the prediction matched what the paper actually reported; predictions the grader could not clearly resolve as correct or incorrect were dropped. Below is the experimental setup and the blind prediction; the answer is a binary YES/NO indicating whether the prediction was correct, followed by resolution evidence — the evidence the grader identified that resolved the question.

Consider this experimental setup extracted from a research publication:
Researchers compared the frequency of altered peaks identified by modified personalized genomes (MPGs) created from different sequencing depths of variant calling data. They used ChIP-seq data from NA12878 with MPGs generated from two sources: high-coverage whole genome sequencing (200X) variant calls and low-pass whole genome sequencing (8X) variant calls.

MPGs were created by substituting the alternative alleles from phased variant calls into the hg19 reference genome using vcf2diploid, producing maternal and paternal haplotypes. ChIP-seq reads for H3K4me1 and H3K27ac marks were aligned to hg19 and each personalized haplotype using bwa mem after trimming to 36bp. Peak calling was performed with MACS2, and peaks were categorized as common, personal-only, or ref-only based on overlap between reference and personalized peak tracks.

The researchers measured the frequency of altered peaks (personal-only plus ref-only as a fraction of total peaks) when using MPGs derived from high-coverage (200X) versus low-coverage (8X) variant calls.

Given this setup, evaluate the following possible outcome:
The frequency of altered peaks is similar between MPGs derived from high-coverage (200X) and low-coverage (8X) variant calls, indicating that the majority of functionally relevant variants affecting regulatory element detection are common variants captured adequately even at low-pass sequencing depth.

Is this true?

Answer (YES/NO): NO